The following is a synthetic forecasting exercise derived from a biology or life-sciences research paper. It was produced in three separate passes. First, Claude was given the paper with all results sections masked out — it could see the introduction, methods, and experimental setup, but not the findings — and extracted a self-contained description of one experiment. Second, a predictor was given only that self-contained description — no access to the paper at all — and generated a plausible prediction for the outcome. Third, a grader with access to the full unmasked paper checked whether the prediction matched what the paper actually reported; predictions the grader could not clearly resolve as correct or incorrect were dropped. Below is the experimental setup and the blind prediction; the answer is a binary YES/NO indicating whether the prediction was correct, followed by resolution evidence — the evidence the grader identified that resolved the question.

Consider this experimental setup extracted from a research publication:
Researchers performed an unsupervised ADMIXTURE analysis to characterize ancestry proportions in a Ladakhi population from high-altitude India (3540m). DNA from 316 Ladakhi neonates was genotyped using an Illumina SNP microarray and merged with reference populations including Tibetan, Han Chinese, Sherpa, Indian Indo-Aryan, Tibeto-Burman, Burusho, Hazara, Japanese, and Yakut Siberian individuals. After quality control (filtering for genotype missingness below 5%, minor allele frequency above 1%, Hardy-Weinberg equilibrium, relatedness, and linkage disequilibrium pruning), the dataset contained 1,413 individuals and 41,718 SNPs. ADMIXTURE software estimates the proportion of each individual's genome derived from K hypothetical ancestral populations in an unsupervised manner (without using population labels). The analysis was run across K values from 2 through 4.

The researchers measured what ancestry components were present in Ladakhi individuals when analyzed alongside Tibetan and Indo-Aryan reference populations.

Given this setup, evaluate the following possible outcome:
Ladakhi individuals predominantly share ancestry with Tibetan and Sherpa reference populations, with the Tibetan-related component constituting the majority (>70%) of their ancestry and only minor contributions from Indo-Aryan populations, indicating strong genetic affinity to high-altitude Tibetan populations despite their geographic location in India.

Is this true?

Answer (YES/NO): NO